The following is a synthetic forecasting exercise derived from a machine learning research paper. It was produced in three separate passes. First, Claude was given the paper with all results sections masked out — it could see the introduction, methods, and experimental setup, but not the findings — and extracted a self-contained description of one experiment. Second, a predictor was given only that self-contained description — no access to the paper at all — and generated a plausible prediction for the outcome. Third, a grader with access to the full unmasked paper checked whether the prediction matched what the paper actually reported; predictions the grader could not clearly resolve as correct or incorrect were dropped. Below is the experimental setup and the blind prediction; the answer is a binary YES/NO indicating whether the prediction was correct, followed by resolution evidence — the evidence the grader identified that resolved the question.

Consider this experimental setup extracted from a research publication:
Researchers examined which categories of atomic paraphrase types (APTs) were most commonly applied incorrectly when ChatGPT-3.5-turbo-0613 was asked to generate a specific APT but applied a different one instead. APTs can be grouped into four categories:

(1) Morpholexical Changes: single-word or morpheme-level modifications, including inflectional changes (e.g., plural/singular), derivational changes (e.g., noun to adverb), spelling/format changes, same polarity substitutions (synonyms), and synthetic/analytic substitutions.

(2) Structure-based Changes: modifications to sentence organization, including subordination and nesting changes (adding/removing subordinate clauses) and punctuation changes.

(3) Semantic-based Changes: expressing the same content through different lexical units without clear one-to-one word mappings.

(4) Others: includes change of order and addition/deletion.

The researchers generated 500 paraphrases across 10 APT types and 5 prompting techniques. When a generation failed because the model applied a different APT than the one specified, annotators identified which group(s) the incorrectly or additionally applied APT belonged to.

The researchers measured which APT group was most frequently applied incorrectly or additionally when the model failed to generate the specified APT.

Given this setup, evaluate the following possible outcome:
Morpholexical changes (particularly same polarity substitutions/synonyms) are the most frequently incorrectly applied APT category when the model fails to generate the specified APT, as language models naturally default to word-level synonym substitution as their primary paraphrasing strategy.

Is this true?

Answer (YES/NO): YES